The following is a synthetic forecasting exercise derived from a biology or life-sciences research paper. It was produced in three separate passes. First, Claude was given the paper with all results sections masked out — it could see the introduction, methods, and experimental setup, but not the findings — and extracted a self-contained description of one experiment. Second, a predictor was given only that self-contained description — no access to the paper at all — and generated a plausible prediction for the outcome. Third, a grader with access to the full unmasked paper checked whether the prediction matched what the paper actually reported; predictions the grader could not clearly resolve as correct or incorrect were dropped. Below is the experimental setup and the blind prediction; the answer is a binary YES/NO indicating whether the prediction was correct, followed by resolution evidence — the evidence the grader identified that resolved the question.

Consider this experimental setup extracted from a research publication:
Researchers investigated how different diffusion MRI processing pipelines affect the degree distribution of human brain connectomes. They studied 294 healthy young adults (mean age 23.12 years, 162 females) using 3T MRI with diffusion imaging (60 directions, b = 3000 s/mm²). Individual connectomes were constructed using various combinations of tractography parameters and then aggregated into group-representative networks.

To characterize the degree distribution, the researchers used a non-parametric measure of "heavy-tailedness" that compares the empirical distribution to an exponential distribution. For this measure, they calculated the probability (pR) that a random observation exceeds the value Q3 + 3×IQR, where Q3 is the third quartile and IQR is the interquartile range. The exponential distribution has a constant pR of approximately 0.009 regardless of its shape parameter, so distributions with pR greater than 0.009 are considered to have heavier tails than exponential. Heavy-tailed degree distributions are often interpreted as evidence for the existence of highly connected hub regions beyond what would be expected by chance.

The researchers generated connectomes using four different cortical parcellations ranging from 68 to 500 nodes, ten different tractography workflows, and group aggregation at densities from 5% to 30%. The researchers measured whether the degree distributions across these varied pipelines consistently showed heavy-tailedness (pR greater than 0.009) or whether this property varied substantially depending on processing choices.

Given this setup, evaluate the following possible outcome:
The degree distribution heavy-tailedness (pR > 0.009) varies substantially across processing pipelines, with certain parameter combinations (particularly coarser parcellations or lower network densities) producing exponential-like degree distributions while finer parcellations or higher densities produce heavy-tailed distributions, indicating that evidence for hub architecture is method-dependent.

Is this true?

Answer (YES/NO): NO